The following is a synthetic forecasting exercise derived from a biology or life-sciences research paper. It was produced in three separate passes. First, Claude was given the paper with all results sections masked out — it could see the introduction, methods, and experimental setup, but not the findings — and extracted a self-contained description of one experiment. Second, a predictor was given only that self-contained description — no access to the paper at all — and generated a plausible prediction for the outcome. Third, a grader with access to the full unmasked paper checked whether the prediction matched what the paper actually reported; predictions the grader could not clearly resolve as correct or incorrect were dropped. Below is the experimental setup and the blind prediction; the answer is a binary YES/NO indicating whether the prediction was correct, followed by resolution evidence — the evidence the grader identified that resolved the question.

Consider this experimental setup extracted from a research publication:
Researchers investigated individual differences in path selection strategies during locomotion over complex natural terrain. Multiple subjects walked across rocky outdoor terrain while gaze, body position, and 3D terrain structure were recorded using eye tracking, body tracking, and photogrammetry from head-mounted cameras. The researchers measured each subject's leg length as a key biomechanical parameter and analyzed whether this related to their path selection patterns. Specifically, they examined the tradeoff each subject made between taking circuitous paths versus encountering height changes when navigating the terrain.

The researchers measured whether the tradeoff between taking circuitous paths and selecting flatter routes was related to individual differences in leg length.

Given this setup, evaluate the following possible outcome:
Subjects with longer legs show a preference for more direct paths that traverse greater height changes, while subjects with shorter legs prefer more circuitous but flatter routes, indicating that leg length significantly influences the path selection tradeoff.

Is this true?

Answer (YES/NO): YES